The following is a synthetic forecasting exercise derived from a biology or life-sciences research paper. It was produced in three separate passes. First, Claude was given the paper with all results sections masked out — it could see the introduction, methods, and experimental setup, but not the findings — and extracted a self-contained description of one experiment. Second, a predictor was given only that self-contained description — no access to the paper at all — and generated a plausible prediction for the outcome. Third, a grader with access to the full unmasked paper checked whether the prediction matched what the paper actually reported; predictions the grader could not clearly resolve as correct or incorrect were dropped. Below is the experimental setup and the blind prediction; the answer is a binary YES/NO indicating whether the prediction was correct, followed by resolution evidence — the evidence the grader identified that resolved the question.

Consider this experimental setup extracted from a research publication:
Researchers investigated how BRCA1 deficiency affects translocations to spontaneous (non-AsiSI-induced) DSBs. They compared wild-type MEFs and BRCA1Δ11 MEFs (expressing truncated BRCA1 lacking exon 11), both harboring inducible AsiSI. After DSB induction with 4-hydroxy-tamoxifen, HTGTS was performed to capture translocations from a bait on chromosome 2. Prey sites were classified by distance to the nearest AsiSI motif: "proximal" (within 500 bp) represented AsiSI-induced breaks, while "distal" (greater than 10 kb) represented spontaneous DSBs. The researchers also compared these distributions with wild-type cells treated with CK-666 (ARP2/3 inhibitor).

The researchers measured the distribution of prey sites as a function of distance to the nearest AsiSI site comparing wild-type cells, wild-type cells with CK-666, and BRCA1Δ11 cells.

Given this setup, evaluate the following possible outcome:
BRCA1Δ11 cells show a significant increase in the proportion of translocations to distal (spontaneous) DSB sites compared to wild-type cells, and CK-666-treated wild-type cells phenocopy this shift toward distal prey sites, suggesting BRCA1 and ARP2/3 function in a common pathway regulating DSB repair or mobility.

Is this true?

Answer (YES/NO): NO